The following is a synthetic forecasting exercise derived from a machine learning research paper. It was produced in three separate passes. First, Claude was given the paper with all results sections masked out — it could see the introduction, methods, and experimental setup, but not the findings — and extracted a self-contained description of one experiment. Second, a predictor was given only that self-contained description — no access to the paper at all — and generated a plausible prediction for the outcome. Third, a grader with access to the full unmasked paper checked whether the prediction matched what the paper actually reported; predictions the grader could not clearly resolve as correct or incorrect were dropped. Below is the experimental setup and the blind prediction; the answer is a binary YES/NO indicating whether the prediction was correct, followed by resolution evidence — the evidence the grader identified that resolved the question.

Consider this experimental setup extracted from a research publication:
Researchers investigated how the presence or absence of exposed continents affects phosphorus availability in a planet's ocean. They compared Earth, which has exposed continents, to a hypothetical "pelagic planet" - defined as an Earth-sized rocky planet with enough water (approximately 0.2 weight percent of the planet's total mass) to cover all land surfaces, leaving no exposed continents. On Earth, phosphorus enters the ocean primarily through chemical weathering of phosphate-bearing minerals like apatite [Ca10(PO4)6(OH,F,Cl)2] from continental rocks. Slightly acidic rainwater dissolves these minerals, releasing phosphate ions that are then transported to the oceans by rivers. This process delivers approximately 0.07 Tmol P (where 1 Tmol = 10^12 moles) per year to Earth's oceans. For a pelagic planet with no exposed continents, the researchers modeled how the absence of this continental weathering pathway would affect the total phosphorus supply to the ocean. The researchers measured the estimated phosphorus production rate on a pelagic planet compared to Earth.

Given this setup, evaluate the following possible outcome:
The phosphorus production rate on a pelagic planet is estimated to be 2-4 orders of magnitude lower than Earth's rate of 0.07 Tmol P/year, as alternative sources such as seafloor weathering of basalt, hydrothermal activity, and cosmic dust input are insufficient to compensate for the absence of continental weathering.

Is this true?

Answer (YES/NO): YES